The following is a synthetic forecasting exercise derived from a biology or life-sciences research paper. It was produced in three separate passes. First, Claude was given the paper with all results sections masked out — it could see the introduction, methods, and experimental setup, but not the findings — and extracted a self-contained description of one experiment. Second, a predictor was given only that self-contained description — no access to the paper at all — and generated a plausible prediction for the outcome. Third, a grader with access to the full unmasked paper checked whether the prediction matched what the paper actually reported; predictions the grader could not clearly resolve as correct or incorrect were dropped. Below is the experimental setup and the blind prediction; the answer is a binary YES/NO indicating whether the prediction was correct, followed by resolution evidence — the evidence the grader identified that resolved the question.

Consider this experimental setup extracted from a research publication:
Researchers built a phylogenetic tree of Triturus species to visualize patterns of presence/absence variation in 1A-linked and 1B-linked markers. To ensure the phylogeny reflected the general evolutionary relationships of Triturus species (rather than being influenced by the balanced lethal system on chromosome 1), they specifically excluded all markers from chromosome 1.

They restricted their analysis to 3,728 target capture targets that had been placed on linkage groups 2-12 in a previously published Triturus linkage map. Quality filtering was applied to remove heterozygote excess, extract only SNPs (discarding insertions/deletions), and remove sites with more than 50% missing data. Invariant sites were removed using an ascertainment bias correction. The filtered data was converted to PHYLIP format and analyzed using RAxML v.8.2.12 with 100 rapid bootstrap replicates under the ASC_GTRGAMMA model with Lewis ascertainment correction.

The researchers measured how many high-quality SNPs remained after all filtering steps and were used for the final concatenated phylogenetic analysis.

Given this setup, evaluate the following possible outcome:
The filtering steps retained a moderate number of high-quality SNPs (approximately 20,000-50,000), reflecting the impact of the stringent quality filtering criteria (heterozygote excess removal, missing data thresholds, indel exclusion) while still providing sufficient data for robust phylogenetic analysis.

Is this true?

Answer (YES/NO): YES